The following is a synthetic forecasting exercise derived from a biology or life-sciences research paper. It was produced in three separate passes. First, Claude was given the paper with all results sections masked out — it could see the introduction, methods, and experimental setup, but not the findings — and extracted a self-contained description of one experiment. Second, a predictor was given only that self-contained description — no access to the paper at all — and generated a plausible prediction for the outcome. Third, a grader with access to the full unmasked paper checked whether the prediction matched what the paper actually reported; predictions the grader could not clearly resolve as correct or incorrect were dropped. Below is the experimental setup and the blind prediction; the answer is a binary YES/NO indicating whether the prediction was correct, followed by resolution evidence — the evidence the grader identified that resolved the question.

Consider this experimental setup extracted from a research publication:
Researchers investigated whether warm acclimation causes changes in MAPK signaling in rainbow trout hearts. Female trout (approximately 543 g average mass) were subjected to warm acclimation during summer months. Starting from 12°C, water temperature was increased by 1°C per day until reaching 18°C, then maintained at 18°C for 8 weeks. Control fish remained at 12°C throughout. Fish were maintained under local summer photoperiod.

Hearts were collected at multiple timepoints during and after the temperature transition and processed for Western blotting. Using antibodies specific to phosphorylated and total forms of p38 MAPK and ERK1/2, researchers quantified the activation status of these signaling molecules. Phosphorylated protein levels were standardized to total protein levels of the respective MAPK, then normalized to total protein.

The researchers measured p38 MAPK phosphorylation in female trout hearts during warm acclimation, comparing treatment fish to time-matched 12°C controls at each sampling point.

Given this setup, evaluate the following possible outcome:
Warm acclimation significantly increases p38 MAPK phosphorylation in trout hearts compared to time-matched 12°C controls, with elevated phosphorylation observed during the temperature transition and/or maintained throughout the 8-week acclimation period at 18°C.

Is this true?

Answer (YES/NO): NO